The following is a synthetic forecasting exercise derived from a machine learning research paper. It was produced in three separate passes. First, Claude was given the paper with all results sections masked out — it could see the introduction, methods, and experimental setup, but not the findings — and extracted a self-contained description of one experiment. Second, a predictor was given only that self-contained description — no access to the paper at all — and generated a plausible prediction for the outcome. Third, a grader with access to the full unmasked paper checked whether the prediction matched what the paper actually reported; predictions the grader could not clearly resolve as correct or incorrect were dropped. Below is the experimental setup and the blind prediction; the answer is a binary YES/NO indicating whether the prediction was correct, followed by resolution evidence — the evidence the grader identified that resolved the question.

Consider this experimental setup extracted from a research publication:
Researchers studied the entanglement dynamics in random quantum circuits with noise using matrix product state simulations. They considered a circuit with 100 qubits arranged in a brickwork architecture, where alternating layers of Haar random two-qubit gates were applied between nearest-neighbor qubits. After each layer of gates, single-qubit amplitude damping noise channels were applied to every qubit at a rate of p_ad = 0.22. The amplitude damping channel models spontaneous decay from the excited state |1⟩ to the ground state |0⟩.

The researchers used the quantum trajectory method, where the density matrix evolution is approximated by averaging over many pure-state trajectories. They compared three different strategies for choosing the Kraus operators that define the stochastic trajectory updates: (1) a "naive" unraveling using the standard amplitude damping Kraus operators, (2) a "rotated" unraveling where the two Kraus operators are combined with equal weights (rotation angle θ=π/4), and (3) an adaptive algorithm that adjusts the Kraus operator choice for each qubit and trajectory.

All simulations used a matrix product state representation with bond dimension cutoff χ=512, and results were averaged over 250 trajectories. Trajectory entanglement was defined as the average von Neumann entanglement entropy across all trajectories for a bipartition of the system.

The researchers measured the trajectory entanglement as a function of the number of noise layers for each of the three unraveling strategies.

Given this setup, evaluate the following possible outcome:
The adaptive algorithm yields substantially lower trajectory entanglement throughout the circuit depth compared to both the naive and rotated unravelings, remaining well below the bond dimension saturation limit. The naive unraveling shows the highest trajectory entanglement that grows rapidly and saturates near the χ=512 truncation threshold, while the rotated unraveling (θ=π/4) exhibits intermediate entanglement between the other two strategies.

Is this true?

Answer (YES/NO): NO